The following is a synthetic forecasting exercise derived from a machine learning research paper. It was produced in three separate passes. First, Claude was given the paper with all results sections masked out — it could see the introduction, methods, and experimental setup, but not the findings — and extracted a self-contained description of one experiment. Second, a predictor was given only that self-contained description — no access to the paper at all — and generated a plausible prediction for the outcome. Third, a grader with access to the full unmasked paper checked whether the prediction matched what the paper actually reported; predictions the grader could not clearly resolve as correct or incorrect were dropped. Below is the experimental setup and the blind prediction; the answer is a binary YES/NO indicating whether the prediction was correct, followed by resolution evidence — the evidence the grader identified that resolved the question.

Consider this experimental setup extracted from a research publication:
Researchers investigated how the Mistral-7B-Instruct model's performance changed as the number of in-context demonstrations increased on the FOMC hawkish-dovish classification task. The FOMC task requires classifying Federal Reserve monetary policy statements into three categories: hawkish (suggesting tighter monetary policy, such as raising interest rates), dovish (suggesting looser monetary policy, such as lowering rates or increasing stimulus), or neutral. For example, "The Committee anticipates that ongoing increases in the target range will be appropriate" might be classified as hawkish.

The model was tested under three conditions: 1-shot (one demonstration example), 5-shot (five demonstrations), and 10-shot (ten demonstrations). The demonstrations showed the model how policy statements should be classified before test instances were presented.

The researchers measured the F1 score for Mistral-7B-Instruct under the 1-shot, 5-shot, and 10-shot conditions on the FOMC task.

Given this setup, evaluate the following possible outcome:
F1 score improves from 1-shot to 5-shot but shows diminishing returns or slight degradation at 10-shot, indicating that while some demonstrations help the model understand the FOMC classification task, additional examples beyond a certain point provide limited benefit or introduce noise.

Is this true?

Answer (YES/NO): NO